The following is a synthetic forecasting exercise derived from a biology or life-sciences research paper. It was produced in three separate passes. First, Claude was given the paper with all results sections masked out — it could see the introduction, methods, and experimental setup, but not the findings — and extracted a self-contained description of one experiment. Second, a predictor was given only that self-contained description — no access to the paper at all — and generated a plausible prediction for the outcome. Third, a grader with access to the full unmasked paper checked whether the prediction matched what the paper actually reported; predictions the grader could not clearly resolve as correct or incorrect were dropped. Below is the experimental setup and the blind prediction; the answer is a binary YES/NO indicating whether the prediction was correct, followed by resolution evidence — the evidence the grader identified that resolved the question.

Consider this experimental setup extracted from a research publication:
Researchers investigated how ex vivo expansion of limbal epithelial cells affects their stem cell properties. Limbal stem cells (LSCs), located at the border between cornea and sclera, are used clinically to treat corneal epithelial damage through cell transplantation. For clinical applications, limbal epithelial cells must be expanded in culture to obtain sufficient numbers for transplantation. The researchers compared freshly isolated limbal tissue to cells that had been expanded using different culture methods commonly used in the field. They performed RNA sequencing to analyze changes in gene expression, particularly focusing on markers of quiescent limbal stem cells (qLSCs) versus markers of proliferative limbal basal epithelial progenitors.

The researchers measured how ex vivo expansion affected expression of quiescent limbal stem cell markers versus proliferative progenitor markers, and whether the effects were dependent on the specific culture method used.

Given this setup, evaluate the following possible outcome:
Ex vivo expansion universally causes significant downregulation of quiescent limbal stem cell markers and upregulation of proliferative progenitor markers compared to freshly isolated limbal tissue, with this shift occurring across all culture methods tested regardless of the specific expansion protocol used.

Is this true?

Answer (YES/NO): YES